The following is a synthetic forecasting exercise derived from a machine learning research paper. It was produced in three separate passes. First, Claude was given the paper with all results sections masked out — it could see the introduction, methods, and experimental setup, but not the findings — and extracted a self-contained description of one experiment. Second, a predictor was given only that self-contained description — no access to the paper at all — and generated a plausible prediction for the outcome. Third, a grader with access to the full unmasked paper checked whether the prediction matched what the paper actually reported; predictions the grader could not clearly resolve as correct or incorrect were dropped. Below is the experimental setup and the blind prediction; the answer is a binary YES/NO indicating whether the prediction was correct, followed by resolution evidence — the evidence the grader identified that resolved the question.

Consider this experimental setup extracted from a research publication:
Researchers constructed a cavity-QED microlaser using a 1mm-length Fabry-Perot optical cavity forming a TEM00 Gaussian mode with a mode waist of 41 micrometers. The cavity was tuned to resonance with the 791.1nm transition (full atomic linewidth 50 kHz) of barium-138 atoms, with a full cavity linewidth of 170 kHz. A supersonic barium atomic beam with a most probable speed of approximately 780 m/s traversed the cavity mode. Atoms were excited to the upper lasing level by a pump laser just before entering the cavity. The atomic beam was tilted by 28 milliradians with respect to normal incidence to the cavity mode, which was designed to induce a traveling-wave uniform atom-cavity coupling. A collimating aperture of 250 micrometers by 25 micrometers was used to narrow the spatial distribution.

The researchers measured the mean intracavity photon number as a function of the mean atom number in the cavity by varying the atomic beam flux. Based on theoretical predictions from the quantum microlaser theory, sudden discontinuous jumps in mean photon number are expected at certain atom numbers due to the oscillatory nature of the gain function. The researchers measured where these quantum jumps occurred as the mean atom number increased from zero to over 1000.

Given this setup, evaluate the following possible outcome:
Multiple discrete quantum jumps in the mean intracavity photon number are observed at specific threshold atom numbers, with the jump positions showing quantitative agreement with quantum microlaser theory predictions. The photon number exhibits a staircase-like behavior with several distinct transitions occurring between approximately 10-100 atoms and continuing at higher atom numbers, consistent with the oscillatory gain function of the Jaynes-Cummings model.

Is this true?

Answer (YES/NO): NO